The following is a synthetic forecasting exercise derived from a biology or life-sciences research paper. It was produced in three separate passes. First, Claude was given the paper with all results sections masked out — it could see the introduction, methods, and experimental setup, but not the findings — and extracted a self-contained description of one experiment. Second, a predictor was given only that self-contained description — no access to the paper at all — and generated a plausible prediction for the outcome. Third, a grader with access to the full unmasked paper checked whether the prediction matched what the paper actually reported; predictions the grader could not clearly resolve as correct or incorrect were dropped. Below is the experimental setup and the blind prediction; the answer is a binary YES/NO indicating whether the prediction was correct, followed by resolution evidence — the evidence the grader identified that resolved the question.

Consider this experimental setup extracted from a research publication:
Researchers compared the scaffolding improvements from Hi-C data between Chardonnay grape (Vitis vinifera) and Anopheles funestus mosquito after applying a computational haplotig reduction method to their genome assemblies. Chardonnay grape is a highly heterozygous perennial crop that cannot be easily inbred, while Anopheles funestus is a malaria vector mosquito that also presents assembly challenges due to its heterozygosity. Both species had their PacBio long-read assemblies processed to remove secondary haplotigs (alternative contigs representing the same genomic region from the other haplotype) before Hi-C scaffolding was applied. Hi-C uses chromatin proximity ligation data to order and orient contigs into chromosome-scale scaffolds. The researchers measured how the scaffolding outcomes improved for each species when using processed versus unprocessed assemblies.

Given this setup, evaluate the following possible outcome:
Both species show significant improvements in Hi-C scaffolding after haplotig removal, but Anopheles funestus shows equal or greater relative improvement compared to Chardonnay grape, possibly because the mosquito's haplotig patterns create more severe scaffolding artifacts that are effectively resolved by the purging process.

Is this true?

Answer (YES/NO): NO